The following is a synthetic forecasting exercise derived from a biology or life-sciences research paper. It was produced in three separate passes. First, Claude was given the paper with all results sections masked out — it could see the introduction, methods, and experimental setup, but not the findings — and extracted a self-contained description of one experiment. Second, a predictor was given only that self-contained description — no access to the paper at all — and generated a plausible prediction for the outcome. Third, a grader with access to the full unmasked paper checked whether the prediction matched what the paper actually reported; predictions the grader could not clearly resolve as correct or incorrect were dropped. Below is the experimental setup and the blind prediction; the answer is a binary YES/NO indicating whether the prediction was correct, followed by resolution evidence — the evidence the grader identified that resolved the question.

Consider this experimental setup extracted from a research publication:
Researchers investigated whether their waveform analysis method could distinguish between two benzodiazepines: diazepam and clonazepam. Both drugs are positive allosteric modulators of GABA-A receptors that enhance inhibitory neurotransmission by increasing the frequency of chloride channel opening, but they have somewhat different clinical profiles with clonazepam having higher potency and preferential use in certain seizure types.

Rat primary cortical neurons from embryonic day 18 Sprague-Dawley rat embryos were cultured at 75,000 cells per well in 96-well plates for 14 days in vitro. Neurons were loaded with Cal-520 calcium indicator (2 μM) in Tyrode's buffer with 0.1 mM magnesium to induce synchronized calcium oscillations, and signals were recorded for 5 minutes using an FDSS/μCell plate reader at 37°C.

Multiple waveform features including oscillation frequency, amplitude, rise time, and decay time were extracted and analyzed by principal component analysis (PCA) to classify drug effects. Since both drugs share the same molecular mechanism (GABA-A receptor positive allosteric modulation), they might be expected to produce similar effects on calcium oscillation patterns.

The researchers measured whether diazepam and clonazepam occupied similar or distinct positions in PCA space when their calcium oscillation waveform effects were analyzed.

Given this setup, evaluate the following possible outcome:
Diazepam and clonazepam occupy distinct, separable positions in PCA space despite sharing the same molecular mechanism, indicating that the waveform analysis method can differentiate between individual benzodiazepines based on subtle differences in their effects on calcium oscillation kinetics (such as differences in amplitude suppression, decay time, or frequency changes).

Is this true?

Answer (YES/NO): NO